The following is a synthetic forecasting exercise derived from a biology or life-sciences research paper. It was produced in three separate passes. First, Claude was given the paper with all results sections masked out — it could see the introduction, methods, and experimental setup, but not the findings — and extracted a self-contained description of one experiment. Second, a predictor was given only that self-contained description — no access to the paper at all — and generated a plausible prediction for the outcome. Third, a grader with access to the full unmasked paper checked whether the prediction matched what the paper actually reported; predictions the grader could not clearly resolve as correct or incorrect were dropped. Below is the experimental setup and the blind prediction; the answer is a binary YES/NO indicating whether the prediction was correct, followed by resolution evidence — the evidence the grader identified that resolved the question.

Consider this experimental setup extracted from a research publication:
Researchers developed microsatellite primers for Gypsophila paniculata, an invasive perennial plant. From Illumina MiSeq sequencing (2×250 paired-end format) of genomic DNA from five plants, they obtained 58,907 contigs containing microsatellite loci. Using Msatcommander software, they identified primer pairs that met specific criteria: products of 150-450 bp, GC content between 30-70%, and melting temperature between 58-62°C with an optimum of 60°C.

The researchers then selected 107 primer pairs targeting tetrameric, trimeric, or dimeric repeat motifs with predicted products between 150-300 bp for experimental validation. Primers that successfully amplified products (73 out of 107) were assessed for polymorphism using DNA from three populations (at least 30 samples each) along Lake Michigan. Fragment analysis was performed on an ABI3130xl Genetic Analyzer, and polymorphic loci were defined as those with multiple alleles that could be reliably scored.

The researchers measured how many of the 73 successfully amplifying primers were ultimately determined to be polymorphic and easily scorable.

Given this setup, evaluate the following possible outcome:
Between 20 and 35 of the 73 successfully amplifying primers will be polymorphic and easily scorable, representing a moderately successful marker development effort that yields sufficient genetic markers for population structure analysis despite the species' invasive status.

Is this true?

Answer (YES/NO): NO